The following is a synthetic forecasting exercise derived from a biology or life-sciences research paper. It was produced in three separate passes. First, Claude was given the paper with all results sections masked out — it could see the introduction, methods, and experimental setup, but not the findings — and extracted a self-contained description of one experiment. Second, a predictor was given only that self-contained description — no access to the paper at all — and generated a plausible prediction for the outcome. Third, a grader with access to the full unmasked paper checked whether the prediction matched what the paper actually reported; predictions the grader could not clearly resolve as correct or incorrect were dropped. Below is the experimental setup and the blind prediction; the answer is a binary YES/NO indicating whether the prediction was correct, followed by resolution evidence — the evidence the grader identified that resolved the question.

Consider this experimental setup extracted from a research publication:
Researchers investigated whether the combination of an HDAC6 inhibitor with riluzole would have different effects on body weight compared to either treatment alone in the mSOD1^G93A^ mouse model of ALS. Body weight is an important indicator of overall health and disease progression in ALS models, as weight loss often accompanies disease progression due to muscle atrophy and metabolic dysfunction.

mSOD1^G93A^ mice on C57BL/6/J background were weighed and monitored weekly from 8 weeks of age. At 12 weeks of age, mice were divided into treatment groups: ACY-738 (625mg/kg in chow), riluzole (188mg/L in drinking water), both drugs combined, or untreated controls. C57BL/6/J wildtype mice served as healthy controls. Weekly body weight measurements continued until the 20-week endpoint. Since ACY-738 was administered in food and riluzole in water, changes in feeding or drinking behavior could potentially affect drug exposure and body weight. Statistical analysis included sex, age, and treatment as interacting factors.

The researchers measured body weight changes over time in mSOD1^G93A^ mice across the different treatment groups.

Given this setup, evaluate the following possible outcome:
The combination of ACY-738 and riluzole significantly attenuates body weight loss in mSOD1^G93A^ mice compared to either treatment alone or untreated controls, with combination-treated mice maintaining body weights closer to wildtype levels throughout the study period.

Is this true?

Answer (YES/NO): NO